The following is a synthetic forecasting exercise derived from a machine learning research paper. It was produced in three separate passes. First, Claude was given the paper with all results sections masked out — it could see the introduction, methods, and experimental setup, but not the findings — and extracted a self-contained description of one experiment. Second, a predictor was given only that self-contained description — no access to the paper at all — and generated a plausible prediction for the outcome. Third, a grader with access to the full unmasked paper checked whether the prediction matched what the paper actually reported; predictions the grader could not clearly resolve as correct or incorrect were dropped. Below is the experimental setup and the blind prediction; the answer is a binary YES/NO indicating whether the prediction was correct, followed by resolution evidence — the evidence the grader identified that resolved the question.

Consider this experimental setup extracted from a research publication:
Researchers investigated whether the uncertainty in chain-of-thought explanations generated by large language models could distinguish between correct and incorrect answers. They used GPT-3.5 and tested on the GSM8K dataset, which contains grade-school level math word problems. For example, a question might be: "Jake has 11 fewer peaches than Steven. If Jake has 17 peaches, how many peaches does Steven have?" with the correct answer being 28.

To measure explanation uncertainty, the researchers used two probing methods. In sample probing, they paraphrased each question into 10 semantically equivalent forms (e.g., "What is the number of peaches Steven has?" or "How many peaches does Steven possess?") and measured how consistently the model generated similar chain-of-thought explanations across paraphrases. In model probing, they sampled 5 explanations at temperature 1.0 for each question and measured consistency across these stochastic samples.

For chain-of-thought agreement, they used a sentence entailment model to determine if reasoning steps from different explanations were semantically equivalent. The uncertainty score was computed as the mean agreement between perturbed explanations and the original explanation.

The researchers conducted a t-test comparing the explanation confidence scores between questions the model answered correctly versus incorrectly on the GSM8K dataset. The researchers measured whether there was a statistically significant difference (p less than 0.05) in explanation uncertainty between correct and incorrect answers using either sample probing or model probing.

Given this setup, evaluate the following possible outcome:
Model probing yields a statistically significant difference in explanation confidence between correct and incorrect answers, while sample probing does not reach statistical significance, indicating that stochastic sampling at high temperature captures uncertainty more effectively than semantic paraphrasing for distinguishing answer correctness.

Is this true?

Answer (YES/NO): NO